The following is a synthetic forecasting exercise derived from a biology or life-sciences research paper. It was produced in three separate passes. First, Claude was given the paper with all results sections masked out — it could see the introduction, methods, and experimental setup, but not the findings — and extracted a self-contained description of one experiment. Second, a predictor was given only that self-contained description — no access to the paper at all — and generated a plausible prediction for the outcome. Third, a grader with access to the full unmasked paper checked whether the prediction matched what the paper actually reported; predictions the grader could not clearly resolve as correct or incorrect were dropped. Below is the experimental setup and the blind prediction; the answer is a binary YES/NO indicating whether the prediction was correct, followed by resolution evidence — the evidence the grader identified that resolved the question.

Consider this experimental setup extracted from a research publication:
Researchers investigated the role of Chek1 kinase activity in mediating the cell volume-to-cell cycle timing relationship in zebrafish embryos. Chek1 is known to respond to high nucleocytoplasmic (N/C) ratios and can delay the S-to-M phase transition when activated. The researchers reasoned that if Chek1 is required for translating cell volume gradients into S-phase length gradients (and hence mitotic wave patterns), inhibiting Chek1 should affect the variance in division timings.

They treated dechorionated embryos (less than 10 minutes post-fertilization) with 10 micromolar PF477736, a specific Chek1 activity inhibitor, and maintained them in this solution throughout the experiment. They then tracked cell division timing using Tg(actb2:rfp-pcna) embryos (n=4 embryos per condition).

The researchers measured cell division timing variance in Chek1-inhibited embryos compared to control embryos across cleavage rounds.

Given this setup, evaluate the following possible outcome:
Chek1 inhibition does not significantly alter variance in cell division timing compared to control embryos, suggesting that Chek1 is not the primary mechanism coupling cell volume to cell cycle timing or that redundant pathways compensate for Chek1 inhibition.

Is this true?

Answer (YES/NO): NO